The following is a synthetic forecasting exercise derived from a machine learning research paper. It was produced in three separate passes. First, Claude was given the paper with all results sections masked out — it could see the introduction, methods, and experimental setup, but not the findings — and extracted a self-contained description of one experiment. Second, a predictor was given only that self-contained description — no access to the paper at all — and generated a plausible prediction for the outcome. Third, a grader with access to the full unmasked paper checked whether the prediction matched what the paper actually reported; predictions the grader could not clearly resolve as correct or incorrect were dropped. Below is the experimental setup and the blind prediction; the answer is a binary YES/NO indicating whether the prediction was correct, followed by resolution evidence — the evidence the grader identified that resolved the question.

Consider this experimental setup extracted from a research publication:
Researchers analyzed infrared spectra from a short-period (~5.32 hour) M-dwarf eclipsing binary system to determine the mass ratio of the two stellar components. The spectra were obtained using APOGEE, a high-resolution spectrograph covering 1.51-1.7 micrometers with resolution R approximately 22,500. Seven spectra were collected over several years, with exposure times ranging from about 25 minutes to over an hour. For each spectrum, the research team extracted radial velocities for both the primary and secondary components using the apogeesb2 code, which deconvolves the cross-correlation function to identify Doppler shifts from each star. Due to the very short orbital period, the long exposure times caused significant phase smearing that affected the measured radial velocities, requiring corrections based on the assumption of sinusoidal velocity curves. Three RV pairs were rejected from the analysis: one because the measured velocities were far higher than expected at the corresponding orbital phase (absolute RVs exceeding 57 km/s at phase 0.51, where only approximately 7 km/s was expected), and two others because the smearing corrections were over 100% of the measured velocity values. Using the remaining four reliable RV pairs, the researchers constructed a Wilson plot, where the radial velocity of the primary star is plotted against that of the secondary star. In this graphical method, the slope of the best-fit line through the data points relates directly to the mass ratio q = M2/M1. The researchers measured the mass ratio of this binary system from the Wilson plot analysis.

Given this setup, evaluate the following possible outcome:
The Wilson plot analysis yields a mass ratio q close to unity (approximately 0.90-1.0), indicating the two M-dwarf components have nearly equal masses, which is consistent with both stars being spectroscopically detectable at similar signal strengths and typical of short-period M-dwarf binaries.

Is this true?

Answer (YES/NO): YES